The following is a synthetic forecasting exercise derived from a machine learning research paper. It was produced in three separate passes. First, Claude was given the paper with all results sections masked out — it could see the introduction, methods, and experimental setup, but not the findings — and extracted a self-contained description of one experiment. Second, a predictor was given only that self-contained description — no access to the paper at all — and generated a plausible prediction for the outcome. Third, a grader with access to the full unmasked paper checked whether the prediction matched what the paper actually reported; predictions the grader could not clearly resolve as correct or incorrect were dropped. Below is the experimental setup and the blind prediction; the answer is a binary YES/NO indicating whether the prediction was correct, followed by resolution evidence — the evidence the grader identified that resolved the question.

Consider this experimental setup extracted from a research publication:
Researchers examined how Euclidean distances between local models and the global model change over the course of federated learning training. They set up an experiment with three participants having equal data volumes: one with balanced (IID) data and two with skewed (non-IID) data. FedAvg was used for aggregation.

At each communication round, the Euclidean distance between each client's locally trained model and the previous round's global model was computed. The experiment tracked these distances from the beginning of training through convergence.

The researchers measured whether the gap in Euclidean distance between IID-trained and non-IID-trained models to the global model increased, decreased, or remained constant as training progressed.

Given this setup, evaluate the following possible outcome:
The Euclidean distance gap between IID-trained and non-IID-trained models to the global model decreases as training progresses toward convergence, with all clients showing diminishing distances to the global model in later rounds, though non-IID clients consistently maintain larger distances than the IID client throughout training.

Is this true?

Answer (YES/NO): NO